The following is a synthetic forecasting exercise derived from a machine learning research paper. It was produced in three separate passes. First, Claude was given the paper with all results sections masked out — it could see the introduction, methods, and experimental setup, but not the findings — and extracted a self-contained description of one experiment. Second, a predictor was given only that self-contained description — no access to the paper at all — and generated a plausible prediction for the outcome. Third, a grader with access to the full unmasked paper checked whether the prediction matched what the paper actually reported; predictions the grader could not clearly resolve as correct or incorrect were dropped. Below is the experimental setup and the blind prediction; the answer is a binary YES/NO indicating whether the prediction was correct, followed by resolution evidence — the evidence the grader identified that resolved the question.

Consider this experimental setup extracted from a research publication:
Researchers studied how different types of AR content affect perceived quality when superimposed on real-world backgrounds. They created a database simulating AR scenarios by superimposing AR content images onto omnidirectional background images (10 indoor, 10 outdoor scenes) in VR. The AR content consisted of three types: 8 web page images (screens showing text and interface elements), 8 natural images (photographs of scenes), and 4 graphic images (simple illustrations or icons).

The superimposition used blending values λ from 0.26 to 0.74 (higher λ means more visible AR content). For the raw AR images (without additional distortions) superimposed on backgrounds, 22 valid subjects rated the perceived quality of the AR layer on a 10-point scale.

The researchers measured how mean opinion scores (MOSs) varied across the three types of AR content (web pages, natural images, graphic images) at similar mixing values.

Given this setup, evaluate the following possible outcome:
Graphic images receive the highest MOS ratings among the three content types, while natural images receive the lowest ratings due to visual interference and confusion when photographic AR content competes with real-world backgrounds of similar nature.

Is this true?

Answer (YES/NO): YES